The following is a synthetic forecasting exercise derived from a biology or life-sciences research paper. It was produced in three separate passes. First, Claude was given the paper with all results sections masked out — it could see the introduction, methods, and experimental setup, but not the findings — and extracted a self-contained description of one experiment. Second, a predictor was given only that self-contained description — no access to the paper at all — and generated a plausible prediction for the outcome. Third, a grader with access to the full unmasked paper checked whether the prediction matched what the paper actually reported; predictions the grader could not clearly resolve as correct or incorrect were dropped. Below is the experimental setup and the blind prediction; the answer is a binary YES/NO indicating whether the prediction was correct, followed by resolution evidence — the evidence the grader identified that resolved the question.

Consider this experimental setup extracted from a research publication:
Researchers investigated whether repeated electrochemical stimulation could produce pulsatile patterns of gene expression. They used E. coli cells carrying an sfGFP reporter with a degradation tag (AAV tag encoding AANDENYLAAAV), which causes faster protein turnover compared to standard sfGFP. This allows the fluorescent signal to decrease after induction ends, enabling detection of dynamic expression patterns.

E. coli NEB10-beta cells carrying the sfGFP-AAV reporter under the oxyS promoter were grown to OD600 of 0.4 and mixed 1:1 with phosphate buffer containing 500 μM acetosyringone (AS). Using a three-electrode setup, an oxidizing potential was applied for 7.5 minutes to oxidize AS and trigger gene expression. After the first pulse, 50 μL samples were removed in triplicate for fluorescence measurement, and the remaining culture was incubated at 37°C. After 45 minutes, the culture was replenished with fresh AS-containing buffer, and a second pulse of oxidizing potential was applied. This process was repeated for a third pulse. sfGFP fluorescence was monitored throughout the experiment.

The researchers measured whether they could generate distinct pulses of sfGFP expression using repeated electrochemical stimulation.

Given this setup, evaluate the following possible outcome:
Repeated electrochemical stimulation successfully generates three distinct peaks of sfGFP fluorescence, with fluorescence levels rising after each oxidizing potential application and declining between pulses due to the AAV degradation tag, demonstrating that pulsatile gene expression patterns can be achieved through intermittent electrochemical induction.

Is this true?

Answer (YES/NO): YES